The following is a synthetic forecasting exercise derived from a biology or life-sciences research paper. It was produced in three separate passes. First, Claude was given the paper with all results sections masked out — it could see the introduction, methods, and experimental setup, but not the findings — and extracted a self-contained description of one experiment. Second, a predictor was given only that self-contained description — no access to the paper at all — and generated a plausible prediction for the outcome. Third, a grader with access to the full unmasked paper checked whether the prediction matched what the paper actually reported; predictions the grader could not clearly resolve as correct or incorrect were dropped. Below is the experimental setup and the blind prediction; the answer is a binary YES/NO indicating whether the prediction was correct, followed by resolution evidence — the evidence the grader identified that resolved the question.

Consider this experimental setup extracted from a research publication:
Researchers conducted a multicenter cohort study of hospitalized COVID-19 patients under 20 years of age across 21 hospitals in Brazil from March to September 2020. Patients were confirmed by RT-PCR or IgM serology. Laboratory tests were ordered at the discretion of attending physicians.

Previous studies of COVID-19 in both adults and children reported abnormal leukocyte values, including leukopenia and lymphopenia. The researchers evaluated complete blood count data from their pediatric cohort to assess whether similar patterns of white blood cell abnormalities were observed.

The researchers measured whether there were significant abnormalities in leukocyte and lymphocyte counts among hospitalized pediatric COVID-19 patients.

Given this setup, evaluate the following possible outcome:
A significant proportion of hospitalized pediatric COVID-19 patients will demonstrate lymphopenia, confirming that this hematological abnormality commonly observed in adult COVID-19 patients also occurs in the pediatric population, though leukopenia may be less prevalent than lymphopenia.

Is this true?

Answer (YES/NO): NO